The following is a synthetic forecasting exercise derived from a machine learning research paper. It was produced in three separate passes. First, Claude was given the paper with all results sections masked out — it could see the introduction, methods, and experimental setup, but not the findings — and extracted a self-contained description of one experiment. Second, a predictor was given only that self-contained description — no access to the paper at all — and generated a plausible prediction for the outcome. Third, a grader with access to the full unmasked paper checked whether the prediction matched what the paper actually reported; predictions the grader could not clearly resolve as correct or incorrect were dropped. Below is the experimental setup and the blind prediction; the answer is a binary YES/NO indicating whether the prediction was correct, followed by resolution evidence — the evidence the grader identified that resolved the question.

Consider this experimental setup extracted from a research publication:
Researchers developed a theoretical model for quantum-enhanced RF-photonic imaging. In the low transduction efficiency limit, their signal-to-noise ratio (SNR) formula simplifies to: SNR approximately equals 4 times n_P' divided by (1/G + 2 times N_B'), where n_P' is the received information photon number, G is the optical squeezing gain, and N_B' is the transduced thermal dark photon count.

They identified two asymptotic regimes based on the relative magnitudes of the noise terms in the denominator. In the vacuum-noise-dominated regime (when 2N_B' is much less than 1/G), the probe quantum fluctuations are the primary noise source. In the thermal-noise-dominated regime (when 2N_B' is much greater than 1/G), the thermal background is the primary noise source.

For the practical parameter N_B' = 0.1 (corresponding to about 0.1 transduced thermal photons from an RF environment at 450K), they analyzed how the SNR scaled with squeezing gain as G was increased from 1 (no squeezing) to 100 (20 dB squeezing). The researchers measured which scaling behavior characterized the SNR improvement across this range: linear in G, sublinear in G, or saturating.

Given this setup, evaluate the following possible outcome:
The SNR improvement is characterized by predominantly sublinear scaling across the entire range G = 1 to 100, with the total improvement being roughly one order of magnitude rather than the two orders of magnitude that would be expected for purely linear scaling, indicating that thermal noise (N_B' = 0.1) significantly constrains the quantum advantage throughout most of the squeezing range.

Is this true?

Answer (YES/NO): NO